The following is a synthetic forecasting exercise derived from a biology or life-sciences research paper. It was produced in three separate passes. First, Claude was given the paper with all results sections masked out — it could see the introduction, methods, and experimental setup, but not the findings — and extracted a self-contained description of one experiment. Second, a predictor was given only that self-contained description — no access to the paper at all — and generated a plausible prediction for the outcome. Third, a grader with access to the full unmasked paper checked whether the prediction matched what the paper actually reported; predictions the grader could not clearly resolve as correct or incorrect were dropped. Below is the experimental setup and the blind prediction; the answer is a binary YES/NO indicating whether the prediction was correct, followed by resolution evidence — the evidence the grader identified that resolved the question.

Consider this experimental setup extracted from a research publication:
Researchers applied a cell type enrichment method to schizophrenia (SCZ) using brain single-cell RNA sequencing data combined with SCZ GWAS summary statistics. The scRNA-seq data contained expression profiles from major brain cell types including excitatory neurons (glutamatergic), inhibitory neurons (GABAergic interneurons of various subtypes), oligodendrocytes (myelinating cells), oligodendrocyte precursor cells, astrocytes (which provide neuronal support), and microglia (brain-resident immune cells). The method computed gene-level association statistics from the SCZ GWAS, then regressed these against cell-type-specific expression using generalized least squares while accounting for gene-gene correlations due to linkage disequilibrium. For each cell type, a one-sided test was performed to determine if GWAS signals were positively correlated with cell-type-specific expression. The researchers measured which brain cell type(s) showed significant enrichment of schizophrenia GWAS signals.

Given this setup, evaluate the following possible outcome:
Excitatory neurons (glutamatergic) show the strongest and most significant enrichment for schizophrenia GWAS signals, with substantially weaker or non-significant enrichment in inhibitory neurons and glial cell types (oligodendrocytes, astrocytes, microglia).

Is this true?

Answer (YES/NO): NO